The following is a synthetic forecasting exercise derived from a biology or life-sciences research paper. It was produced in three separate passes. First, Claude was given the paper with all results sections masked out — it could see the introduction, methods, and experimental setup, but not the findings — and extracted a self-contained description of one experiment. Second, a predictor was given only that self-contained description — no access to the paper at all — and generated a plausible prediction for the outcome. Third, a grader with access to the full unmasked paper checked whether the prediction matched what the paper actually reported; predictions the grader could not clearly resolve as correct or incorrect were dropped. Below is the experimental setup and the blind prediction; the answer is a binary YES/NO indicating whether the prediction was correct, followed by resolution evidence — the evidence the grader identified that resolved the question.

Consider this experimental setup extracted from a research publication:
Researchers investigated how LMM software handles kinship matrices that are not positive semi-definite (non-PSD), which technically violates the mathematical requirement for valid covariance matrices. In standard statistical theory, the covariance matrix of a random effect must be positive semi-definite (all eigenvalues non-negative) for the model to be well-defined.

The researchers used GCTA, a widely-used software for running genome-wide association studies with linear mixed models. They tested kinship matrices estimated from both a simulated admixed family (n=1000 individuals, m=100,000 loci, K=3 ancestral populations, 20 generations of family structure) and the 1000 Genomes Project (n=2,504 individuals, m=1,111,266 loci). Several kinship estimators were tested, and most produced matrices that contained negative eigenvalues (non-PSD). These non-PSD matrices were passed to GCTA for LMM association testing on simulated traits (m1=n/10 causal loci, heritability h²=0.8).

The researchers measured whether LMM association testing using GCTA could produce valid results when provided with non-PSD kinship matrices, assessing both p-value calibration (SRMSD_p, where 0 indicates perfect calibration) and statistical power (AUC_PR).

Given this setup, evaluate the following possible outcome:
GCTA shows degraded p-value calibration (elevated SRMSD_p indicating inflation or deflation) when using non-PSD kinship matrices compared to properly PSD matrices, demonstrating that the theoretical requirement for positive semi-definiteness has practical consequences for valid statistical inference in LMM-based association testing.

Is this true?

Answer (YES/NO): NO